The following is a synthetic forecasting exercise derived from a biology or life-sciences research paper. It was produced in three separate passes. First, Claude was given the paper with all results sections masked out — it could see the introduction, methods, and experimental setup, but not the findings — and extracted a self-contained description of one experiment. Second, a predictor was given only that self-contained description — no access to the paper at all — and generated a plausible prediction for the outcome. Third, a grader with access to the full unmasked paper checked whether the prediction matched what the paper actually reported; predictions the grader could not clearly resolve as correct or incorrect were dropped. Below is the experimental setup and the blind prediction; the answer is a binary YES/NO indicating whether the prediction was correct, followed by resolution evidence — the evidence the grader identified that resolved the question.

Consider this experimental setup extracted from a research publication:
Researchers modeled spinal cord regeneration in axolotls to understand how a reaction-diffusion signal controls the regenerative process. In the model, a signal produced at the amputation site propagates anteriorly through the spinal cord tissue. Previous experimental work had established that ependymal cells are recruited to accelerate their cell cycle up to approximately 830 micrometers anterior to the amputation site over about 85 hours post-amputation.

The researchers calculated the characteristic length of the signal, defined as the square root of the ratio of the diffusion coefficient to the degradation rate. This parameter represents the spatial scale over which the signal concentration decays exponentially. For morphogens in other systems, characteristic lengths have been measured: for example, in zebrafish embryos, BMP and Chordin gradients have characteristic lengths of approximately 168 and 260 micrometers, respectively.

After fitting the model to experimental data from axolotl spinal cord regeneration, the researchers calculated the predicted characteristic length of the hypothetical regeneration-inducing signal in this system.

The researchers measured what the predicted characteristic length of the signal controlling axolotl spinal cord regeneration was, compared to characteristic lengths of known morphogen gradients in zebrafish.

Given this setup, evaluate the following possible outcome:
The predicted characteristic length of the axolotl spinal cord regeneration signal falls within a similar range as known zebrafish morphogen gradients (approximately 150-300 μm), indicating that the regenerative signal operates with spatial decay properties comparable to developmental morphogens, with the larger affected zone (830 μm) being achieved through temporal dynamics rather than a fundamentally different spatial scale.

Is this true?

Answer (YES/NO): YES